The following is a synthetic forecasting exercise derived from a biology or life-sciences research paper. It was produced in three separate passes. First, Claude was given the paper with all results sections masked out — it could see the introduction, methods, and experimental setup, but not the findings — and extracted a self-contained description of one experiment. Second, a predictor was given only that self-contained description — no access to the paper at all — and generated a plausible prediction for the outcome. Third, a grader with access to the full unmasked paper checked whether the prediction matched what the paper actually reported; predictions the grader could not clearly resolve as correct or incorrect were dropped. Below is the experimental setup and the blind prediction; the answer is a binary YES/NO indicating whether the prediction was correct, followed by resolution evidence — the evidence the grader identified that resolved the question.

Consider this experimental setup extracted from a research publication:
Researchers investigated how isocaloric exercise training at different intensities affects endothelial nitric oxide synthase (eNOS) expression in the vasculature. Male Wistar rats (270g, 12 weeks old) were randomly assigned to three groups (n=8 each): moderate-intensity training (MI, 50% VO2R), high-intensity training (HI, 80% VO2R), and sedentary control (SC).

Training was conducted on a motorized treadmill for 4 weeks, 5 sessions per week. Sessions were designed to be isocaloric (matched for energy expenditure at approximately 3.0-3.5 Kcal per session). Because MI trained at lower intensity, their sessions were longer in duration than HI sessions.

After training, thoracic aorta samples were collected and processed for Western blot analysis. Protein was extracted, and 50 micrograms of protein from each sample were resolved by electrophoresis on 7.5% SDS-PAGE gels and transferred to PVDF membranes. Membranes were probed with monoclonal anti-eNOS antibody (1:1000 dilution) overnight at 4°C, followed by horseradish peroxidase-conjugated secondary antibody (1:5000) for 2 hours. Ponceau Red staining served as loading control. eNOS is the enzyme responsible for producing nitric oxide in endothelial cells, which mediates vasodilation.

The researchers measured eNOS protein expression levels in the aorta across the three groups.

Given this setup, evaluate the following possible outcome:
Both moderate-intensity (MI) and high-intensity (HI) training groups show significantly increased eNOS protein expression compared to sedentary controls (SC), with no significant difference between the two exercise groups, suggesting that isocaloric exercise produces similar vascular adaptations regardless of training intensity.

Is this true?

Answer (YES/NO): NO